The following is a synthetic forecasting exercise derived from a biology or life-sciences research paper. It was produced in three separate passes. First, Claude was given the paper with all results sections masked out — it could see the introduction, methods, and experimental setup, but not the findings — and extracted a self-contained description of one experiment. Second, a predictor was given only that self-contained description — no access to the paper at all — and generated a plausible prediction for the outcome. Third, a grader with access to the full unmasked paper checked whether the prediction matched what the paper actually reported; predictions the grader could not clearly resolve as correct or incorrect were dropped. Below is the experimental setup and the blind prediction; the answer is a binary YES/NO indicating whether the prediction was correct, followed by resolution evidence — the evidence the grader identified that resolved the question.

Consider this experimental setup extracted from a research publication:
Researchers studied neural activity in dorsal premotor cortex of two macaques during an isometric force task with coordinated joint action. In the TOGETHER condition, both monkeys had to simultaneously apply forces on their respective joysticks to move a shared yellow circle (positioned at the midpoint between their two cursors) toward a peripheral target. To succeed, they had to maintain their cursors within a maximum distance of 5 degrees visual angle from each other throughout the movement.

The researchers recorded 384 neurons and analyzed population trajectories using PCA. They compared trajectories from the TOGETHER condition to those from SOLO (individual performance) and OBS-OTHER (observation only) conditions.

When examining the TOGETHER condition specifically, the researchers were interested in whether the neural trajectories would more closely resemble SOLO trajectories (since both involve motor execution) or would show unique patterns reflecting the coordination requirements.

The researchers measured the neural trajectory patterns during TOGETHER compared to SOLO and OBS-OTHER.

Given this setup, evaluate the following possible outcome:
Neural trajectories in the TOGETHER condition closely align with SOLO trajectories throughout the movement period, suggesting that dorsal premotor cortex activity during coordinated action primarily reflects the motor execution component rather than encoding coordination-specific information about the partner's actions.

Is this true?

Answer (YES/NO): NO